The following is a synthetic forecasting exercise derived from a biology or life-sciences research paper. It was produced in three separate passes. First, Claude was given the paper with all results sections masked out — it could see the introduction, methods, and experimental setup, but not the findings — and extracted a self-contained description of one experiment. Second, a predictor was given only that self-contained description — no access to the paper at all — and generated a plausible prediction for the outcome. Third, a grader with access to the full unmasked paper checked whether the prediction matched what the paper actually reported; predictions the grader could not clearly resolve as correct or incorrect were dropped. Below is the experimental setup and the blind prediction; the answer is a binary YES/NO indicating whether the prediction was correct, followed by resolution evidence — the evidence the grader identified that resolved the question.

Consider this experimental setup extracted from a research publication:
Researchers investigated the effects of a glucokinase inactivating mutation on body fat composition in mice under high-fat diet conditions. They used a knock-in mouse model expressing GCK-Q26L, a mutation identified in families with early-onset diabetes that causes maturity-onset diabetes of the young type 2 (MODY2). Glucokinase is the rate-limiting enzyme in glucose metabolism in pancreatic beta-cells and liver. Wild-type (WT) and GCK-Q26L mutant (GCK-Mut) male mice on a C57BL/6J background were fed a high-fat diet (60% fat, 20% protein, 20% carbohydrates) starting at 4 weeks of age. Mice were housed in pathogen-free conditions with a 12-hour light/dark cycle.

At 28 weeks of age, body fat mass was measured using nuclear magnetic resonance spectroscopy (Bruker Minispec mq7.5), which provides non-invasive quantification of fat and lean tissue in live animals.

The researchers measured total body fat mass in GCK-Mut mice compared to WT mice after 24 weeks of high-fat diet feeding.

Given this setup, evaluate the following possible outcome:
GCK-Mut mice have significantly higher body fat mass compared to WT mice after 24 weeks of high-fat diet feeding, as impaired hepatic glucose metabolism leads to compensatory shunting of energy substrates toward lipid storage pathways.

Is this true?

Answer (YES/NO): NO